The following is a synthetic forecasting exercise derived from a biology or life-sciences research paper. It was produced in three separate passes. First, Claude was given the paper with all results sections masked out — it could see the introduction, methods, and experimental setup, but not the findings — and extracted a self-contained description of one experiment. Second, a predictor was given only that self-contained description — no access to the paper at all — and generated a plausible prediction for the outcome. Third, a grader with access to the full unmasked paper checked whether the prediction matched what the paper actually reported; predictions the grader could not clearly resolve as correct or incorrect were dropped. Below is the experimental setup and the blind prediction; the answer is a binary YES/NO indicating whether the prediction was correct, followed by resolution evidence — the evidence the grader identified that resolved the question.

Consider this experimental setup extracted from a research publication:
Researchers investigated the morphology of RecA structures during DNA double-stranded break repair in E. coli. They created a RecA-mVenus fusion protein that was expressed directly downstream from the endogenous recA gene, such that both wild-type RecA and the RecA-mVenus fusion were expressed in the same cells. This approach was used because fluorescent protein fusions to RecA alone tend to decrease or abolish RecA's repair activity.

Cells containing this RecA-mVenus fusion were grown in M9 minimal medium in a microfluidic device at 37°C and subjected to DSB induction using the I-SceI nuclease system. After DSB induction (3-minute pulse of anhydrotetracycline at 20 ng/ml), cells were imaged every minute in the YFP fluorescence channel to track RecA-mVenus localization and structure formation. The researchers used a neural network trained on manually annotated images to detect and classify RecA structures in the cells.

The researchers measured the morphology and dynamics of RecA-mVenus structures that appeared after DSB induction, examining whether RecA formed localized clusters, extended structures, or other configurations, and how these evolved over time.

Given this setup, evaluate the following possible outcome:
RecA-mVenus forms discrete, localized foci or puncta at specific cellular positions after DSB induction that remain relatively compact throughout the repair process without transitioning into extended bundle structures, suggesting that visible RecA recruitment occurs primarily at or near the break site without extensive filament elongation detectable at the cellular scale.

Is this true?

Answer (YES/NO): NO